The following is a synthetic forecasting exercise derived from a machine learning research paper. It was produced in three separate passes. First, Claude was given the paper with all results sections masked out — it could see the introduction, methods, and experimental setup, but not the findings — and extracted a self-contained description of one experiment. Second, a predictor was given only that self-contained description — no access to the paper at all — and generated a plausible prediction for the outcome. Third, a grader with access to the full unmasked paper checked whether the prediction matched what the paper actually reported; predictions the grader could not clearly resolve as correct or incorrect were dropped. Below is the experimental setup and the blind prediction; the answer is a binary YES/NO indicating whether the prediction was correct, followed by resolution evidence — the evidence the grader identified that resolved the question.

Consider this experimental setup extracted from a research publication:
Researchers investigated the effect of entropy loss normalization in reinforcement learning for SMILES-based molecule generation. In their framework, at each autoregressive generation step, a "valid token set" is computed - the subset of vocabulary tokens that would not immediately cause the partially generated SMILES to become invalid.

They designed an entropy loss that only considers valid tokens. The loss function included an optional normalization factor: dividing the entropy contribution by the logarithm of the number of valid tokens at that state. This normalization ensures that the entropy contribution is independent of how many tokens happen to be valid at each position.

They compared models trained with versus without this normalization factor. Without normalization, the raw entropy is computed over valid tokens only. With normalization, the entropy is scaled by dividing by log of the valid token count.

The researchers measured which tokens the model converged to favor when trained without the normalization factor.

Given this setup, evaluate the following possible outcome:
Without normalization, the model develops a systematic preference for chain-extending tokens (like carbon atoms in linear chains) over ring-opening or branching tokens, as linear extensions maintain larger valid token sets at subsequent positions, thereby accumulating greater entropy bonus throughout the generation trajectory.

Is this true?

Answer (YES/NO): YES